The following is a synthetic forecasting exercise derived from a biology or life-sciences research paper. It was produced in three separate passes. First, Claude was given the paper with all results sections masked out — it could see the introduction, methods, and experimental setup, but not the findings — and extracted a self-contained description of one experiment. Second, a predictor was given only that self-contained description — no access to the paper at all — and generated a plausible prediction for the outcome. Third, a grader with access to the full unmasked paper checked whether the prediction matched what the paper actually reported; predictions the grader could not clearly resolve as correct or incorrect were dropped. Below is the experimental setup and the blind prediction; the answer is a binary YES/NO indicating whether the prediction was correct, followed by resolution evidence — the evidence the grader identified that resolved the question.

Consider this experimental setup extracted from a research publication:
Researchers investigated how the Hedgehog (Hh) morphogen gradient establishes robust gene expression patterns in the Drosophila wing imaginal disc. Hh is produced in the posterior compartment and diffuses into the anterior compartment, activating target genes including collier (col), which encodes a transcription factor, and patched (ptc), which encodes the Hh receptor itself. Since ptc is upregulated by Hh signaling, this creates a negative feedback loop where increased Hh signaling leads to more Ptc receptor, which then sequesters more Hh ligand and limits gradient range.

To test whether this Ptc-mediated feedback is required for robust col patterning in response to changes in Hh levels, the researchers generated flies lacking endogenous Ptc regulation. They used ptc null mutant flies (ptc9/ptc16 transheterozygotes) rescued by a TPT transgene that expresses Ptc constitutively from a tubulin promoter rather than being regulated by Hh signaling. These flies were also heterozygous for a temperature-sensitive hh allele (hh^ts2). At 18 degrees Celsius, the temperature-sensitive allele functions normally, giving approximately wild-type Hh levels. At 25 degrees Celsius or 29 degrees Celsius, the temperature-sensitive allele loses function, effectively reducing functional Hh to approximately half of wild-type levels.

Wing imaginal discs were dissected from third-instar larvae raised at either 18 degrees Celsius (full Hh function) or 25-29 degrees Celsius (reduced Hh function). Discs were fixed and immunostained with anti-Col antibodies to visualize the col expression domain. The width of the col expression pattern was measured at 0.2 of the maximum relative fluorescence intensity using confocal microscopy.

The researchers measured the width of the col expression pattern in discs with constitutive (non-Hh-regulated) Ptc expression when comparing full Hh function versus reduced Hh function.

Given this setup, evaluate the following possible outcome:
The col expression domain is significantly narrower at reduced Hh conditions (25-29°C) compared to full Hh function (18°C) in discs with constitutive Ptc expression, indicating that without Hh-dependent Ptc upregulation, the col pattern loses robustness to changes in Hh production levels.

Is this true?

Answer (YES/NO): YES